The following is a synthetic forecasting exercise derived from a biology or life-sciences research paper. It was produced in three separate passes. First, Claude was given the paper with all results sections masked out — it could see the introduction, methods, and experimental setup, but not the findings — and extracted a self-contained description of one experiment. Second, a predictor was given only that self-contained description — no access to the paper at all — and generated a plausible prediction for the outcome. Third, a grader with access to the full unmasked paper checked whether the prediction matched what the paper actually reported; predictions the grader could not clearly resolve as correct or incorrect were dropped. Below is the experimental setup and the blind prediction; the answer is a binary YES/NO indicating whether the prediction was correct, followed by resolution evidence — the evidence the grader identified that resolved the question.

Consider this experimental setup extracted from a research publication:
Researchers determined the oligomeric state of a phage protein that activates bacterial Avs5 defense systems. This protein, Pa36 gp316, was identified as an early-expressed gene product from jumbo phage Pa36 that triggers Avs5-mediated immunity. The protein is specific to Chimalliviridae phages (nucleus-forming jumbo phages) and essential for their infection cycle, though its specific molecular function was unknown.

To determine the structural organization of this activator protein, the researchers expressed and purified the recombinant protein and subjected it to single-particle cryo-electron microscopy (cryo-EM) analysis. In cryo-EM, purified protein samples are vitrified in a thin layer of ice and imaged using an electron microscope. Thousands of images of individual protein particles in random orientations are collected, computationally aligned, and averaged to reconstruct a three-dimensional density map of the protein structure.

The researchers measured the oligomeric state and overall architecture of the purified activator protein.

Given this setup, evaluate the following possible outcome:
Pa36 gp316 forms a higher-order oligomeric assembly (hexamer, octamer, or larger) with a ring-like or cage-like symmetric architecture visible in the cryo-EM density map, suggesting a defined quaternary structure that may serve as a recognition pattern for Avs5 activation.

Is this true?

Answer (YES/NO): NO